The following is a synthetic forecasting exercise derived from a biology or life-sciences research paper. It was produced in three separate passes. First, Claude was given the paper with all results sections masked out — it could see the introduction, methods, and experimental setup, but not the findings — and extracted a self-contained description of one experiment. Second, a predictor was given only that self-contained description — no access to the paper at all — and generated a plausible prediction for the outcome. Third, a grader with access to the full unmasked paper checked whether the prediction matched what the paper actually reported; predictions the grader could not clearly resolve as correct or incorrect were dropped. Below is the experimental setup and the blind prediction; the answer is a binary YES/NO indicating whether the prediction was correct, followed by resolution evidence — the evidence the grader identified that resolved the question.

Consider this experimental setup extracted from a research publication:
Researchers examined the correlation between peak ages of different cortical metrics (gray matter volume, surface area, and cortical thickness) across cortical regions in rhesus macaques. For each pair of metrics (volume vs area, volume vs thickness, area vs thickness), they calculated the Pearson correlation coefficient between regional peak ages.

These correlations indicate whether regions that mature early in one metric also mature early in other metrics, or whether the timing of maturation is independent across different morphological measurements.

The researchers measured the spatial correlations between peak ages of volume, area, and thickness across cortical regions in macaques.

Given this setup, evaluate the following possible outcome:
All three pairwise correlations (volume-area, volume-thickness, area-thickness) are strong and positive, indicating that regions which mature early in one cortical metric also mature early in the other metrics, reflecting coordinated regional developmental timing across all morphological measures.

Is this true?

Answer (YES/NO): NO